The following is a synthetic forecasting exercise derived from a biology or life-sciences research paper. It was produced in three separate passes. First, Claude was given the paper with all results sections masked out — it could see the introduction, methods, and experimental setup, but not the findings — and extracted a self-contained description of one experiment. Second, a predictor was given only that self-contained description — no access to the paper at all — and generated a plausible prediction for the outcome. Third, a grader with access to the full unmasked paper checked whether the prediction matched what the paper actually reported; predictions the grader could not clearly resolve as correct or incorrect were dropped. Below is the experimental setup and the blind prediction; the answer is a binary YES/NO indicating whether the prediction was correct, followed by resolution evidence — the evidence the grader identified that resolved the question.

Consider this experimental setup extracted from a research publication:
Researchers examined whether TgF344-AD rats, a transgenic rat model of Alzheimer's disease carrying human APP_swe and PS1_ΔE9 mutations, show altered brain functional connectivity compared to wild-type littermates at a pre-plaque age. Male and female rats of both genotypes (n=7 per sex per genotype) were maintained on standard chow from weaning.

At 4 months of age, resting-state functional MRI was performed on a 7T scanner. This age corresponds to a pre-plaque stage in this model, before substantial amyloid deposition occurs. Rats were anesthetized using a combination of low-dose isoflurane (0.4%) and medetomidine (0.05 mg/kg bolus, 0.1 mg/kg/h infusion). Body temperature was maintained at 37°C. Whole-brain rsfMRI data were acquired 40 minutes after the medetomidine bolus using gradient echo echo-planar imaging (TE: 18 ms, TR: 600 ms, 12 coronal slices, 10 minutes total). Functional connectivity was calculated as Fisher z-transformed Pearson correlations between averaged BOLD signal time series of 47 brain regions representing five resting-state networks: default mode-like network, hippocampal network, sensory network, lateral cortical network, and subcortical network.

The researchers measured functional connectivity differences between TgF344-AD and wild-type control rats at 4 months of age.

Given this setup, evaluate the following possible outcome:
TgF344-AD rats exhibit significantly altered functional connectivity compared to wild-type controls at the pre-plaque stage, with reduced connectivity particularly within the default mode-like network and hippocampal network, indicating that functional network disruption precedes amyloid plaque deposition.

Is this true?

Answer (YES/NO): NO